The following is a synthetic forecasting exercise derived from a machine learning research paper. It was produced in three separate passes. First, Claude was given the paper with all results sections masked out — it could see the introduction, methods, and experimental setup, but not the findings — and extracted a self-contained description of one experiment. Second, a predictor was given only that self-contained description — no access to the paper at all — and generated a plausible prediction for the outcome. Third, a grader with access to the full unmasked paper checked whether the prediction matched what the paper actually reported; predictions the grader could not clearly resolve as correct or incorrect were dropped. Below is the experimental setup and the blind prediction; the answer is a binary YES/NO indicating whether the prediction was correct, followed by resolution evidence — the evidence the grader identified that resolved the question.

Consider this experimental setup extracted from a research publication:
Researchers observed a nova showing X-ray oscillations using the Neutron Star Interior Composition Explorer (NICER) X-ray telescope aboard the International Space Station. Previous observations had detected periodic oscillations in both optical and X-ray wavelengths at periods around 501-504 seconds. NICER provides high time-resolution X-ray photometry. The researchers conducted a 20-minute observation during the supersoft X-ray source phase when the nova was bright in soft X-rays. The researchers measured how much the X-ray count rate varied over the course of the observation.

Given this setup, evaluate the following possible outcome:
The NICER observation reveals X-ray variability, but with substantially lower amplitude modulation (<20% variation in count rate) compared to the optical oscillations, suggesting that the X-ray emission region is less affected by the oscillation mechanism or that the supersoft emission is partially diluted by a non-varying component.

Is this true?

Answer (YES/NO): NO